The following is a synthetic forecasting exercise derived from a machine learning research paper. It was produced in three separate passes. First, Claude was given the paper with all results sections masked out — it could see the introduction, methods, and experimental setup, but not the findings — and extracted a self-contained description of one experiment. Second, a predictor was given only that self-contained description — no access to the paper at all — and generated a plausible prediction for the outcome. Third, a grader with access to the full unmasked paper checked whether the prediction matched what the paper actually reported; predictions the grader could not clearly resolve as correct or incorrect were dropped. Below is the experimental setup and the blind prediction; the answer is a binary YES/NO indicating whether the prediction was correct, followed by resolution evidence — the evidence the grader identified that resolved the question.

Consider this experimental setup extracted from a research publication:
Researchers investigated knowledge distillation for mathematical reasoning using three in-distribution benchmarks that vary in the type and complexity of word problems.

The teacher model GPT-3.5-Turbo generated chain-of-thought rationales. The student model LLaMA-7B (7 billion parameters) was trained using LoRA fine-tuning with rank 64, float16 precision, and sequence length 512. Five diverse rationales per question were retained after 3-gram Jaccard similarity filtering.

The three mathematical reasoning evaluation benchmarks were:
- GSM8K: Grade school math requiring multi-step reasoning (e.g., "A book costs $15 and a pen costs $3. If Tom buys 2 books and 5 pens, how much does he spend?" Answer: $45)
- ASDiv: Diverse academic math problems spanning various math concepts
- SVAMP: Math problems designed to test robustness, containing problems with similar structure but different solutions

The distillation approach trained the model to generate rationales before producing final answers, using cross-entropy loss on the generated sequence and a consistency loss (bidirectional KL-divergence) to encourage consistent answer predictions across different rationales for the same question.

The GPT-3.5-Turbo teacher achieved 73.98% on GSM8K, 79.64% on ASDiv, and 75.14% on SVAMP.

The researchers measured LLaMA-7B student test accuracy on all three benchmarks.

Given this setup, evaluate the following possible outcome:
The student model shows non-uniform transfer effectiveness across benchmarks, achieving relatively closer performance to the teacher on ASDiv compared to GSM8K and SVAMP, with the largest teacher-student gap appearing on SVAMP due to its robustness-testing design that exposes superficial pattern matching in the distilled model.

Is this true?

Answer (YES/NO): NO